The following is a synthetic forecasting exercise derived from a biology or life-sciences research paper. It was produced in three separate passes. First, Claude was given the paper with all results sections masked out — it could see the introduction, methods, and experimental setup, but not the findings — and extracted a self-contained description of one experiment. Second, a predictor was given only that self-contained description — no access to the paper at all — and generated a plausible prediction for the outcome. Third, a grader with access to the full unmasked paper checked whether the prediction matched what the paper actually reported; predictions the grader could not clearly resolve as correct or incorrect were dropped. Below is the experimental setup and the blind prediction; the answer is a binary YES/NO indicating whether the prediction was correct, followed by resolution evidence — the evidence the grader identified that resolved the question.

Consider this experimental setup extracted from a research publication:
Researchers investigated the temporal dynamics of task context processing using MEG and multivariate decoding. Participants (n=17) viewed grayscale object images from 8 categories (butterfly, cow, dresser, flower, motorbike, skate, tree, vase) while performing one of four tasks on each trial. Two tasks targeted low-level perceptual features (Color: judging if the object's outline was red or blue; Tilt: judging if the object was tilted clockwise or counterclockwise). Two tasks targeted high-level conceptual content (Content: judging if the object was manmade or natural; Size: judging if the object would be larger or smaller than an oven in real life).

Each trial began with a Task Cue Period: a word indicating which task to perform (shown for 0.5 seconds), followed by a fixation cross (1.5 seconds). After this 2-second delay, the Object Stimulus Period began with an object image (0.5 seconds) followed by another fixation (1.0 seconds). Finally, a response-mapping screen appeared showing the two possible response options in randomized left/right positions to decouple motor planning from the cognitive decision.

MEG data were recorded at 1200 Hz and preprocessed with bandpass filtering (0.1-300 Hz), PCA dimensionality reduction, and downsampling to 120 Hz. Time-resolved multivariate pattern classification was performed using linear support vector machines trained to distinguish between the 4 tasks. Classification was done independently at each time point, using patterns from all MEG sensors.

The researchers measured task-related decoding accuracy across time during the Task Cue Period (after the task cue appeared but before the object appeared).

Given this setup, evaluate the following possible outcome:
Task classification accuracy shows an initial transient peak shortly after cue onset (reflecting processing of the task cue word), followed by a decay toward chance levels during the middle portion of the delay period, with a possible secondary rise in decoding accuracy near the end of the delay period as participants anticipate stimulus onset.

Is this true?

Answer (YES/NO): YES